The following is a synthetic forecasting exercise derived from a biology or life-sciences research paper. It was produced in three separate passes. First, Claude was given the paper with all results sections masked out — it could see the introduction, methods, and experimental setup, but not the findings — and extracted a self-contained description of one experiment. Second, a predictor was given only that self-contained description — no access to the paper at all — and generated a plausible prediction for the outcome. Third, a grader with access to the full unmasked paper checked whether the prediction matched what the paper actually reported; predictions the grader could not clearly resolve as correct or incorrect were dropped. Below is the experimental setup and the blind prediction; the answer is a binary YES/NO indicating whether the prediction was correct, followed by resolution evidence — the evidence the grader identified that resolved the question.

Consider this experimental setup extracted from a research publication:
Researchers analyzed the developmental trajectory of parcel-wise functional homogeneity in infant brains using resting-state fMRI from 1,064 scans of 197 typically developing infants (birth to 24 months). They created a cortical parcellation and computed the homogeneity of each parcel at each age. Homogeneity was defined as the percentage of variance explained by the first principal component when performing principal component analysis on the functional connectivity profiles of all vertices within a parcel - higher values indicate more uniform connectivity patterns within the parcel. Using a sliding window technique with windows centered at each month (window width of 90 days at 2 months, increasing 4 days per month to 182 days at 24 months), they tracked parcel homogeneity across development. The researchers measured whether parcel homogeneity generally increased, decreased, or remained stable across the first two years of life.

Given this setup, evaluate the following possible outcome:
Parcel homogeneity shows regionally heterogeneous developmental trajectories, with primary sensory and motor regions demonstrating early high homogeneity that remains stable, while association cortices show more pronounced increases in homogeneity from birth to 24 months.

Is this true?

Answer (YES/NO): NO